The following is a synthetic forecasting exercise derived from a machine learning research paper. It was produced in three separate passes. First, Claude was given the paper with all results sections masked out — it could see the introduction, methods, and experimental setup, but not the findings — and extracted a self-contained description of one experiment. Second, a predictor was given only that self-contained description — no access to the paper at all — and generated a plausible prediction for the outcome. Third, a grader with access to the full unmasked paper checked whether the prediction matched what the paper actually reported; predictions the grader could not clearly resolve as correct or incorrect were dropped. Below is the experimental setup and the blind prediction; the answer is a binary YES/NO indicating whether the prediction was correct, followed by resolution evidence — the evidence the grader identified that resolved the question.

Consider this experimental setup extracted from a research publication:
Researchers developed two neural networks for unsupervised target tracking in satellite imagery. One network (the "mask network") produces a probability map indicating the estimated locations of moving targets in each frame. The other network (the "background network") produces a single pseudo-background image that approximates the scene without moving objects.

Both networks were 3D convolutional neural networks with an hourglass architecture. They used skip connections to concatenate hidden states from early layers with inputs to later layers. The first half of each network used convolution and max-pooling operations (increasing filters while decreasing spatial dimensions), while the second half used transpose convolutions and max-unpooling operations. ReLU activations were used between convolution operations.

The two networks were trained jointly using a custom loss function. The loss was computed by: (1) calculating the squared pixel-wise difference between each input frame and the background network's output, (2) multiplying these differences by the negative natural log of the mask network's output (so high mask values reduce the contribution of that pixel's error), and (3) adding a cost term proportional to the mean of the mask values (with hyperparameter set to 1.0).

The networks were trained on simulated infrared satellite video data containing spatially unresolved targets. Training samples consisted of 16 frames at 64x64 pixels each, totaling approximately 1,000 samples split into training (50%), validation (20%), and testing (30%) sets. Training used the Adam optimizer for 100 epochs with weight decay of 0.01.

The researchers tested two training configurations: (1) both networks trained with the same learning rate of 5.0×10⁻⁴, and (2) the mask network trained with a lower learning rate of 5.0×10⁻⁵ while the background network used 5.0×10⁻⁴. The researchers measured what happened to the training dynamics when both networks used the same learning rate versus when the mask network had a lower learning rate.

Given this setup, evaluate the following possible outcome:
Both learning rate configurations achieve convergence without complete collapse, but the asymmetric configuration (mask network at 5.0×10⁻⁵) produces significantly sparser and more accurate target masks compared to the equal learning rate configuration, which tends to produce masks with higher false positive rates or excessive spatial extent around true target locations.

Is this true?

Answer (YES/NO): NO